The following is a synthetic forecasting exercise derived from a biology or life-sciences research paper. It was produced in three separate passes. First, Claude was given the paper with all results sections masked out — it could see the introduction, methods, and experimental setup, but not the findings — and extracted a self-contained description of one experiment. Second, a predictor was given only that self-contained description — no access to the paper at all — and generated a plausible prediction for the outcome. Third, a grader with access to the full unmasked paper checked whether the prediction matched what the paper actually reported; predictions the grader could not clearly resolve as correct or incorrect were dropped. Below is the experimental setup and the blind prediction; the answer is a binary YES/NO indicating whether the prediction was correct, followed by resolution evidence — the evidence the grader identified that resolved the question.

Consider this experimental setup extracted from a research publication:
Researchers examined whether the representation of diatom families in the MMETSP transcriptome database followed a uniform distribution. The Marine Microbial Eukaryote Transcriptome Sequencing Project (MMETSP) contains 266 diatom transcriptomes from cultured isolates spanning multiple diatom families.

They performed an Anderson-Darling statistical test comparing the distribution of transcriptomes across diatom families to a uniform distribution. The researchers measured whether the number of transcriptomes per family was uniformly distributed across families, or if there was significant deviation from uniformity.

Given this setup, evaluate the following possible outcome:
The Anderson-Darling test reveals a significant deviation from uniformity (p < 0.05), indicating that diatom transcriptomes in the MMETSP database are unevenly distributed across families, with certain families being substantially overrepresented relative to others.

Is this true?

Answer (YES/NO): YES